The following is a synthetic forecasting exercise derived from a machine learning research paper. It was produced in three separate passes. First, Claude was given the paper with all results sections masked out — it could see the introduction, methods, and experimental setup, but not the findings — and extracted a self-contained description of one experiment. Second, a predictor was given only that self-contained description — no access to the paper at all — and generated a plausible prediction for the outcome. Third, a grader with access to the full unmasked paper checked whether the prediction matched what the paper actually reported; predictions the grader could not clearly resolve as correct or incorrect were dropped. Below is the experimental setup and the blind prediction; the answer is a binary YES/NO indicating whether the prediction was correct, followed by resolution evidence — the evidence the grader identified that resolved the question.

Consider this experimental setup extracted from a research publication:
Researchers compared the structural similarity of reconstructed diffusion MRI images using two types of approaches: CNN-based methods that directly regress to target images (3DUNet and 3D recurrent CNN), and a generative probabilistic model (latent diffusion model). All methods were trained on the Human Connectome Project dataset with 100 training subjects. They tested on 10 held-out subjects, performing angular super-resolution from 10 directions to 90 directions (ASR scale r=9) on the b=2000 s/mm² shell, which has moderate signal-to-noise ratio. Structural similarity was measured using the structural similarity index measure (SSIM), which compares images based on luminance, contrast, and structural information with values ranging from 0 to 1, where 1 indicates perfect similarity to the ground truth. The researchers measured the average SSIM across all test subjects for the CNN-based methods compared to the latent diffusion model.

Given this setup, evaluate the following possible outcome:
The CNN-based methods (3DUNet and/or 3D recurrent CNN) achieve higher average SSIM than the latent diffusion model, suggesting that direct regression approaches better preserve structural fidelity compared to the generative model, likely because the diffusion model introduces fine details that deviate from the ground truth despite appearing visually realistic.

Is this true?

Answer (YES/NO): YES